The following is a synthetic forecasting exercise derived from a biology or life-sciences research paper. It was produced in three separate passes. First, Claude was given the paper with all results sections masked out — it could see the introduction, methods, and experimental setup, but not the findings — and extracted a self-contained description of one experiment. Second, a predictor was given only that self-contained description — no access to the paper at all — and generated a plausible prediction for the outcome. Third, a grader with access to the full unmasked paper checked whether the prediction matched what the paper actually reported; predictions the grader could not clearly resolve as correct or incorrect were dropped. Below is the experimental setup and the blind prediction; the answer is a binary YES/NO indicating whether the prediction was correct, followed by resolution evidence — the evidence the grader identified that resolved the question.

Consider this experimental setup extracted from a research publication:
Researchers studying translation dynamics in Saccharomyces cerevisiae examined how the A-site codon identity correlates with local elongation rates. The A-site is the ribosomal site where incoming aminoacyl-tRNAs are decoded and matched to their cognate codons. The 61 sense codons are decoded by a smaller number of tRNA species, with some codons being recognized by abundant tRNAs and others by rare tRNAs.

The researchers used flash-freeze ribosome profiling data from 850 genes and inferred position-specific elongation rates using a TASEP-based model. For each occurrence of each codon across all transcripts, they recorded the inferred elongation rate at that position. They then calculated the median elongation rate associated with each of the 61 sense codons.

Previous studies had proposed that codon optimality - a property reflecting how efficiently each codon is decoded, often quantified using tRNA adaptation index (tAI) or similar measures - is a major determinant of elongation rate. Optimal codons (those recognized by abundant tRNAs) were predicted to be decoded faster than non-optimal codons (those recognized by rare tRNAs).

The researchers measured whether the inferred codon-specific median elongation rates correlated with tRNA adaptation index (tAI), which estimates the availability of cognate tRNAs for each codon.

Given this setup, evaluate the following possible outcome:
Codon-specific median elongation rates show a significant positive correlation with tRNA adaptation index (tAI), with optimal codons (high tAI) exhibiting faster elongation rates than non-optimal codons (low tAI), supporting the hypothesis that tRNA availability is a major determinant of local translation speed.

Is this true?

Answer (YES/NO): NO